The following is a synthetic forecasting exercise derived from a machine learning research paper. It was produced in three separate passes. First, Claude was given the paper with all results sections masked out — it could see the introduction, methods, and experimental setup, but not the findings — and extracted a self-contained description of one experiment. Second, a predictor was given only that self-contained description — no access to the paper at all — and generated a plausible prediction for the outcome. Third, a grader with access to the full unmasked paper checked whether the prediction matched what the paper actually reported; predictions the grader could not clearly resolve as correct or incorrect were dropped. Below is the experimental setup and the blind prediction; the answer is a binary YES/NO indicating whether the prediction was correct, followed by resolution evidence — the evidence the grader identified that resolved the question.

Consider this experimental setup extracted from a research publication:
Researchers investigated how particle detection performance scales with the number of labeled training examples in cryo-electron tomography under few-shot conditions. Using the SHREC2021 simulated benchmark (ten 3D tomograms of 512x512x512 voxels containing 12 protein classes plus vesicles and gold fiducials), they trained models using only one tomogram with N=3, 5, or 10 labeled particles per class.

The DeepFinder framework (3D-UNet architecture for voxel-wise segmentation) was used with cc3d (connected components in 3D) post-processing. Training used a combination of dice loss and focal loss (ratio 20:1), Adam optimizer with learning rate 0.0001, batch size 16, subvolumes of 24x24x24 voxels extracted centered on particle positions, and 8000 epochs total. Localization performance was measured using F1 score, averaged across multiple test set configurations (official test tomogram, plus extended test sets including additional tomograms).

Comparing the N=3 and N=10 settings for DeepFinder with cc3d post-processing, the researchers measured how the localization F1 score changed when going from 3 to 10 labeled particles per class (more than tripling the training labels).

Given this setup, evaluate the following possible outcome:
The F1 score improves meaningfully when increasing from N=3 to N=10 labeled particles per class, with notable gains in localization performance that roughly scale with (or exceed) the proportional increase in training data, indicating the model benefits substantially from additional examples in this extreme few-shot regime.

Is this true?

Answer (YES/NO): NO